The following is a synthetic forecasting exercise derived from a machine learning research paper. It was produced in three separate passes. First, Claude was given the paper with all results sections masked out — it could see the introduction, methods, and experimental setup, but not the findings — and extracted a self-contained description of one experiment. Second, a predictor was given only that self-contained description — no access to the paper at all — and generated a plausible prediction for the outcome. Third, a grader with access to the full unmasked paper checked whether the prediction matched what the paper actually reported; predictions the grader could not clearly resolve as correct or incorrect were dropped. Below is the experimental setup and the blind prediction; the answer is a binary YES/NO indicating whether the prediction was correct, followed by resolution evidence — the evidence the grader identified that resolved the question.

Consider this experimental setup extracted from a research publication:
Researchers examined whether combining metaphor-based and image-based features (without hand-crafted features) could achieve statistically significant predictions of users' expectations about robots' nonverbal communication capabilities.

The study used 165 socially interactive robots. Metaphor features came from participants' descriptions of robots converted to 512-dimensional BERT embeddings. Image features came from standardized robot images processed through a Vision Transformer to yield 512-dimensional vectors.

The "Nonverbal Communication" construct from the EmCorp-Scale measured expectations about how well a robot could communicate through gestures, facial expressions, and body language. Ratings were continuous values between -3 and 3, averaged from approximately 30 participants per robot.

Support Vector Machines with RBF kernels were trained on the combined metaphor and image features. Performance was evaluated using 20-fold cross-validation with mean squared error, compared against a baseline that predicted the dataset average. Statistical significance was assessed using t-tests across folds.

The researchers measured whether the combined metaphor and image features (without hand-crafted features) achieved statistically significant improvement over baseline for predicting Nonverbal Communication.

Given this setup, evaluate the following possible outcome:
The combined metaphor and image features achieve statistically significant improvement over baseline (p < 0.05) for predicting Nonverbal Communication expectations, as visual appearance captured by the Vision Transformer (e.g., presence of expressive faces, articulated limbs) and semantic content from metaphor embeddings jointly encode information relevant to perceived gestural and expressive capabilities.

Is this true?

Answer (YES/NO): YES